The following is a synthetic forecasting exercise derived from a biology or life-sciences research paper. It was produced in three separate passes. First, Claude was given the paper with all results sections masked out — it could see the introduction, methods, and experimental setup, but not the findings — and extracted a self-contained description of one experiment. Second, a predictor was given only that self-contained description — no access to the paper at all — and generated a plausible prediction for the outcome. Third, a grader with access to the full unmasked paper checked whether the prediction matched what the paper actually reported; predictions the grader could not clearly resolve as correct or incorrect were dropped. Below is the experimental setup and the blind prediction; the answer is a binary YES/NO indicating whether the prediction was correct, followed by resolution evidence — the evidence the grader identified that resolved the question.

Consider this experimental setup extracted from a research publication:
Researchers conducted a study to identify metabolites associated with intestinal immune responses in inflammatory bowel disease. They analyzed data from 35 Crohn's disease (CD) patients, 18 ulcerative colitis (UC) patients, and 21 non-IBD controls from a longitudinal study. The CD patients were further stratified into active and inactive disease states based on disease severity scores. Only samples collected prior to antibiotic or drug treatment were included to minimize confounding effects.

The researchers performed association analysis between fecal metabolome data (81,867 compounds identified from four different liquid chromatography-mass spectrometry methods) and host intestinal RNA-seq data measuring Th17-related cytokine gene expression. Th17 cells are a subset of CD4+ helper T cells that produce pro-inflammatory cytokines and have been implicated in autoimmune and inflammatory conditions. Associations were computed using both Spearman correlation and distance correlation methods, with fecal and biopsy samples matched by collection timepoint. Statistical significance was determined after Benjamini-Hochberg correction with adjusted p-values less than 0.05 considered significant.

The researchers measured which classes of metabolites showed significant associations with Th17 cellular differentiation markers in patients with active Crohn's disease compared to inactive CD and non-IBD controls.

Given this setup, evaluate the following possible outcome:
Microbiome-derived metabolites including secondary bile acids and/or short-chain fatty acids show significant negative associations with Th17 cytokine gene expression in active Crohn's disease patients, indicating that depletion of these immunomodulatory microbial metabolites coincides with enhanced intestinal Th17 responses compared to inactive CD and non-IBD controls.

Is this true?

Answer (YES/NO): YES